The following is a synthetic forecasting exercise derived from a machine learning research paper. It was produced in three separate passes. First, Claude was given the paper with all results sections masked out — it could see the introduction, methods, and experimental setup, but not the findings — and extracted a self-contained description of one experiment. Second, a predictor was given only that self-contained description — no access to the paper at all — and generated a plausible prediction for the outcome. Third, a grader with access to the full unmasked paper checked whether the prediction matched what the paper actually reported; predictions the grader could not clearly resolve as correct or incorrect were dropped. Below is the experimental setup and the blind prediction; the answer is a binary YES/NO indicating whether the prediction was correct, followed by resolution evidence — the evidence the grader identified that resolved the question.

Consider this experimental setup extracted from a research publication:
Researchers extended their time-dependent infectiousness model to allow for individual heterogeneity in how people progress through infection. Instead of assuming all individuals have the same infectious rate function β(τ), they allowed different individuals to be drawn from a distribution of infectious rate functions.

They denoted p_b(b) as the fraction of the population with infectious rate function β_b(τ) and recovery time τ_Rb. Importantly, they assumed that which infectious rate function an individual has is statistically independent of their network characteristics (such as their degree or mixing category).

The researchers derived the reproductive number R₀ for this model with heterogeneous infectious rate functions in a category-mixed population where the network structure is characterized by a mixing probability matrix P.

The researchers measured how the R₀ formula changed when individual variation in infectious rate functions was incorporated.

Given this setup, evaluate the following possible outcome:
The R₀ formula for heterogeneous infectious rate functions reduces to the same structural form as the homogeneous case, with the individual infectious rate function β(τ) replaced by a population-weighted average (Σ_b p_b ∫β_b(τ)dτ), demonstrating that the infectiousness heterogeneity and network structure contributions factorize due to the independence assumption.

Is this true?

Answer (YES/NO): YES